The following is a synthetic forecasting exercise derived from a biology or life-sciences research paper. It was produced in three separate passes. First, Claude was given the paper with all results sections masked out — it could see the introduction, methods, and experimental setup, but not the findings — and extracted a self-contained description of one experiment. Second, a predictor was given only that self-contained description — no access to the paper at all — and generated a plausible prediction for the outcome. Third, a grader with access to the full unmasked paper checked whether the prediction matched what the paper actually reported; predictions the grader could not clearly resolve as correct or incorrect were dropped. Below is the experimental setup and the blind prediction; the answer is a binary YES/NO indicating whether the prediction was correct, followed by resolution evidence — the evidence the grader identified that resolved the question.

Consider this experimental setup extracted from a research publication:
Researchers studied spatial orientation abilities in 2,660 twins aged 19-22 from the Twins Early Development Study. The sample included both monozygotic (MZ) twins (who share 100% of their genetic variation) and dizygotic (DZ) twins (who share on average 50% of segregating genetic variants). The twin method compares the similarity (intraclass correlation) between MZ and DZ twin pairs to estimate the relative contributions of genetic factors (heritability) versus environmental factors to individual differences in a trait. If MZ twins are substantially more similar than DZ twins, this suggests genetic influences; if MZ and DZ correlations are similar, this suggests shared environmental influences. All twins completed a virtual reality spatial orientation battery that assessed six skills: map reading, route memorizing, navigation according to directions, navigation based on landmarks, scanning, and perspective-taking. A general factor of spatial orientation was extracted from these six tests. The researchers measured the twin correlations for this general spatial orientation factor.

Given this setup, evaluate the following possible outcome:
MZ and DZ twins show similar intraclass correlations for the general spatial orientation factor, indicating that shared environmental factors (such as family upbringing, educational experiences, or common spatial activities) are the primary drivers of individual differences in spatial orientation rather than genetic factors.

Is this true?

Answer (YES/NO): NO